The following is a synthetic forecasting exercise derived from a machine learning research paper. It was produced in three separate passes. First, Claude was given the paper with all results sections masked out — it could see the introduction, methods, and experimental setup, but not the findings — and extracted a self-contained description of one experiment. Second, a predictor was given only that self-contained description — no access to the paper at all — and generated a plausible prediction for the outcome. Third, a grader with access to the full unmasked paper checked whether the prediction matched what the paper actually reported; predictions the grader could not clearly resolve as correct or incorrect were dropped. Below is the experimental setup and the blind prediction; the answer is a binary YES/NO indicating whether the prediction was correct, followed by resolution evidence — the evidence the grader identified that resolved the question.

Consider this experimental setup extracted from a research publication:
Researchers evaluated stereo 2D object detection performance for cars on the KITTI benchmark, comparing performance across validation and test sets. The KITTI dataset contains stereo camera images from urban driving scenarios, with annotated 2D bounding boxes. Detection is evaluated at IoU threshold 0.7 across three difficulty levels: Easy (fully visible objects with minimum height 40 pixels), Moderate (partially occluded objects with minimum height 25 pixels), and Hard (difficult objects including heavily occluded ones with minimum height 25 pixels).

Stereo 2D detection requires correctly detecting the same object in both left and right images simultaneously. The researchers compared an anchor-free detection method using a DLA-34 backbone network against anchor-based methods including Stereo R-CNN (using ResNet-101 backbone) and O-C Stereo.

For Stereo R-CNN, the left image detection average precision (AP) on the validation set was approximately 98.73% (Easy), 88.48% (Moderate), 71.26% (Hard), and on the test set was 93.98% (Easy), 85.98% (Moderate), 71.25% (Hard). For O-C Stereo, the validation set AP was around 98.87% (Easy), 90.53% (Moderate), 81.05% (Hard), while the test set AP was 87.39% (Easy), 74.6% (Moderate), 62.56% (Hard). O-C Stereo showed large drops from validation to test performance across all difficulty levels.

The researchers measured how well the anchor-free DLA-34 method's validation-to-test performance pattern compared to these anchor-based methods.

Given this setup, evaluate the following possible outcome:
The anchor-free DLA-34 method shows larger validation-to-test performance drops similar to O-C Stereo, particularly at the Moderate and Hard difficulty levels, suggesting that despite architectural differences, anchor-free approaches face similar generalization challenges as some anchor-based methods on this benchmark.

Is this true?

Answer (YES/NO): NO